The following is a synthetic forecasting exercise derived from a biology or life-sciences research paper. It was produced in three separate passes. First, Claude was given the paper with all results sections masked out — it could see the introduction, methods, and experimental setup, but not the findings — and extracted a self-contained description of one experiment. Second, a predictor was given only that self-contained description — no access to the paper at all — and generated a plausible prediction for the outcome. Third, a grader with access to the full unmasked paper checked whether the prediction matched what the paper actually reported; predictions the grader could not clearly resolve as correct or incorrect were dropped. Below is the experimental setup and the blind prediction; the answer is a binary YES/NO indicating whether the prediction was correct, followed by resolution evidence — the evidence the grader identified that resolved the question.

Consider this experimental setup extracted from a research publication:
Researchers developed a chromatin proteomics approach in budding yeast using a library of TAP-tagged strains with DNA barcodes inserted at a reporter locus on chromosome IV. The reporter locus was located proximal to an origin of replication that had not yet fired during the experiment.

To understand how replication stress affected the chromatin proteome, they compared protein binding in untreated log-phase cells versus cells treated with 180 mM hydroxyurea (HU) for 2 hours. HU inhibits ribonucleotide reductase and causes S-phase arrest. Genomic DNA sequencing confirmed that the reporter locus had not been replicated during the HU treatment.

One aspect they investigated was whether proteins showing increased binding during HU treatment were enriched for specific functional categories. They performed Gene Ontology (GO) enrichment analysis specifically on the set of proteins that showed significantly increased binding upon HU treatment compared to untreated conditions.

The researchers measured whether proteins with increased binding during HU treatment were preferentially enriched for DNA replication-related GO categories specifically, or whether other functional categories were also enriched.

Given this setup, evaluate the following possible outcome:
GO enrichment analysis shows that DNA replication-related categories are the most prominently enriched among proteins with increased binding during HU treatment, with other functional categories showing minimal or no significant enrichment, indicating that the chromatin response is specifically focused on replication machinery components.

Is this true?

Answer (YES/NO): NO